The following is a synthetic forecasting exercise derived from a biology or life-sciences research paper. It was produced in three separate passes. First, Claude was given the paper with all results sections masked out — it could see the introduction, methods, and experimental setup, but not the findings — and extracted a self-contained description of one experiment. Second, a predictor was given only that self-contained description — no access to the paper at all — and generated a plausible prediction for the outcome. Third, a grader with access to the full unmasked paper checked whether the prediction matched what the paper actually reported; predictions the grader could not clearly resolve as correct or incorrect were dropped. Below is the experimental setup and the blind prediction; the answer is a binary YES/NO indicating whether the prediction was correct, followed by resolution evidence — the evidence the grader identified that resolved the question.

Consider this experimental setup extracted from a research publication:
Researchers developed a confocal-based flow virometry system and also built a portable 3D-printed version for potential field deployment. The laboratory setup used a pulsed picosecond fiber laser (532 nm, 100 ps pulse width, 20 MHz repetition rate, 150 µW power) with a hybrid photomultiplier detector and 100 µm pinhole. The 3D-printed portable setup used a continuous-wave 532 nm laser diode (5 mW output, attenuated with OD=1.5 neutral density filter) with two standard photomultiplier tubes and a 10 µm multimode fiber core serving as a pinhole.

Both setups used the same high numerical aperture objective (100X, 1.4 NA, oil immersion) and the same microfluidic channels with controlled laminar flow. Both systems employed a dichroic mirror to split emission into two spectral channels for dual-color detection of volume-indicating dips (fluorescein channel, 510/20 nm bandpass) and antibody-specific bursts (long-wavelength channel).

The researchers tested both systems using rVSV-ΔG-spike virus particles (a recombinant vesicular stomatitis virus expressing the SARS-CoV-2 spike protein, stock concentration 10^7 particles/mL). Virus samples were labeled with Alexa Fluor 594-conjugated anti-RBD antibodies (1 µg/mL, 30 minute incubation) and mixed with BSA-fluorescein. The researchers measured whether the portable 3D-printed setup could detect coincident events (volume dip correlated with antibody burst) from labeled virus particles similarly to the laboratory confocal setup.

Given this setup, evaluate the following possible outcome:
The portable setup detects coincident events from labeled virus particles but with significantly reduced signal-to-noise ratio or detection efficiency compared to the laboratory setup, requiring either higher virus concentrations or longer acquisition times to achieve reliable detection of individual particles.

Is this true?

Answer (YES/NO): NO